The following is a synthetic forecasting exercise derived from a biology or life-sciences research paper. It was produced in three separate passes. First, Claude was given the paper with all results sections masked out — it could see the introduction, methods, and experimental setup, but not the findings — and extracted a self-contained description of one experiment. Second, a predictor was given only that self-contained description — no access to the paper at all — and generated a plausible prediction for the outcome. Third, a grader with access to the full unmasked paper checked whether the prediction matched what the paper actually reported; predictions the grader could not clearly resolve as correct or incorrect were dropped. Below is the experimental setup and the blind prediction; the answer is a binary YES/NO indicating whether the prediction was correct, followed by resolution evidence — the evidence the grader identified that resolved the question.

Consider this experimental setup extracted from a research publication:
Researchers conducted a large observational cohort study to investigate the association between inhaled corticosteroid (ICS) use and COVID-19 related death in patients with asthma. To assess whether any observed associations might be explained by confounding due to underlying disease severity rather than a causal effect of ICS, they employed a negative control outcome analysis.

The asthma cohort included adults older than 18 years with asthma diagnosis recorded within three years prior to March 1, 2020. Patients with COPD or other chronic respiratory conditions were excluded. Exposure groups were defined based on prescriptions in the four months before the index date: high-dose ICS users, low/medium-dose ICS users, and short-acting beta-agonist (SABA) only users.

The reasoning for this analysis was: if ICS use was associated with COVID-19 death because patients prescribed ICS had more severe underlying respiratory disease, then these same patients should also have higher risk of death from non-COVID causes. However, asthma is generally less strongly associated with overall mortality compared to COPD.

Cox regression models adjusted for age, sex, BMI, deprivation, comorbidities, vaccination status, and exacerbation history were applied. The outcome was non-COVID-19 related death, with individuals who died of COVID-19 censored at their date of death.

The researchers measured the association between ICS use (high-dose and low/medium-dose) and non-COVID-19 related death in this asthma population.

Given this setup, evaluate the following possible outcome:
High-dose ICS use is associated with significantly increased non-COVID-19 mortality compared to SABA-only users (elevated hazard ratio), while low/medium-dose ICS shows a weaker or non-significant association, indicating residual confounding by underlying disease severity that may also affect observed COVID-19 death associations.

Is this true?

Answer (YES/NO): NO